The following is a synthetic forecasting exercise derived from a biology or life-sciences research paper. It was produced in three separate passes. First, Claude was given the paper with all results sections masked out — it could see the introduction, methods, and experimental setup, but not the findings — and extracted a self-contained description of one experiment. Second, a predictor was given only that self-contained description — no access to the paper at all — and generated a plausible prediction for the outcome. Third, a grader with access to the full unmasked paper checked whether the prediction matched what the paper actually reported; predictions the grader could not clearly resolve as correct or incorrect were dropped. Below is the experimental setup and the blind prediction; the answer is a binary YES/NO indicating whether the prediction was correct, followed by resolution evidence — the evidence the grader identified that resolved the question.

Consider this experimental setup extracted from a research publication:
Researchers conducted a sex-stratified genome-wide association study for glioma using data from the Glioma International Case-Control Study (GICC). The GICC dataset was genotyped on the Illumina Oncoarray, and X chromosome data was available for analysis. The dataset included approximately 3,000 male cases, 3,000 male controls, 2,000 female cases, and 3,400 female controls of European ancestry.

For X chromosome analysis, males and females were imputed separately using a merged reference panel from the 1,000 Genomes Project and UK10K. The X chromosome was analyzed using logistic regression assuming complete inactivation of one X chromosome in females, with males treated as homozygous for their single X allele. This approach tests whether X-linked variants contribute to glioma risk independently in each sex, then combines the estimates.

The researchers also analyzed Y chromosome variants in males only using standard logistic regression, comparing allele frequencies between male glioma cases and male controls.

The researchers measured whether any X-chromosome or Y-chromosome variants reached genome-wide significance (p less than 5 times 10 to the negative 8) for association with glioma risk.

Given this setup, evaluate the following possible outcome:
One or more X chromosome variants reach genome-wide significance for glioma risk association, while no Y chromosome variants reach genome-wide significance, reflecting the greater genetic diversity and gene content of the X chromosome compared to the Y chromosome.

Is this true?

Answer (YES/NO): NO